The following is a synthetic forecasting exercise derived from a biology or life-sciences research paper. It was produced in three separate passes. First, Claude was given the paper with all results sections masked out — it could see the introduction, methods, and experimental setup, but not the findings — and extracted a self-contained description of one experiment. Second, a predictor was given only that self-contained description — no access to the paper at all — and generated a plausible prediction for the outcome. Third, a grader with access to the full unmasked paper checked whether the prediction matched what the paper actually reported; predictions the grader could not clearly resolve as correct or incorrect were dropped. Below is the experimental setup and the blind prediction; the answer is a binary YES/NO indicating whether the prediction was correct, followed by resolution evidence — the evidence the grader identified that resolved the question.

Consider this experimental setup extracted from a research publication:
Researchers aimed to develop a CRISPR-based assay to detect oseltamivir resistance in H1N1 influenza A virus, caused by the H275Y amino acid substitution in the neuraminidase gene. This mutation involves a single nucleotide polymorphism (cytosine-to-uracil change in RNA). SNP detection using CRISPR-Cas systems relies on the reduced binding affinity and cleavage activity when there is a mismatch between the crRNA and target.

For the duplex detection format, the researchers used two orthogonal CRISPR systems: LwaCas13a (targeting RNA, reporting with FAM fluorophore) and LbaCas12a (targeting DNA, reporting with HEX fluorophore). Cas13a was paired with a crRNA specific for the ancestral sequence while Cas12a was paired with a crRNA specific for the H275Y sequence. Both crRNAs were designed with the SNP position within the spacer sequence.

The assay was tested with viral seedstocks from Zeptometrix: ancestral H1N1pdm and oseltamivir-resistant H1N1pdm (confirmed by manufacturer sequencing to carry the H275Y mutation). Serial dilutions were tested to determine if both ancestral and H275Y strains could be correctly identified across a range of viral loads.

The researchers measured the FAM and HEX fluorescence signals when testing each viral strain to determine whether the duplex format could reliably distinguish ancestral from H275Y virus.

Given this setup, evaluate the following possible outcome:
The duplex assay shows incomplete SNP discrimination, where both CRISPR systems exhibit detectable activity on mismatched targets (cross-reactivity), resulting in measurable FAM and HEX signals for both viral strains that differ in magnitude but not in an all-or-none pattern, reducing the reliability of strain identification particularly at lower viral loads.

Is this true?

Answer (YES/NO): NO